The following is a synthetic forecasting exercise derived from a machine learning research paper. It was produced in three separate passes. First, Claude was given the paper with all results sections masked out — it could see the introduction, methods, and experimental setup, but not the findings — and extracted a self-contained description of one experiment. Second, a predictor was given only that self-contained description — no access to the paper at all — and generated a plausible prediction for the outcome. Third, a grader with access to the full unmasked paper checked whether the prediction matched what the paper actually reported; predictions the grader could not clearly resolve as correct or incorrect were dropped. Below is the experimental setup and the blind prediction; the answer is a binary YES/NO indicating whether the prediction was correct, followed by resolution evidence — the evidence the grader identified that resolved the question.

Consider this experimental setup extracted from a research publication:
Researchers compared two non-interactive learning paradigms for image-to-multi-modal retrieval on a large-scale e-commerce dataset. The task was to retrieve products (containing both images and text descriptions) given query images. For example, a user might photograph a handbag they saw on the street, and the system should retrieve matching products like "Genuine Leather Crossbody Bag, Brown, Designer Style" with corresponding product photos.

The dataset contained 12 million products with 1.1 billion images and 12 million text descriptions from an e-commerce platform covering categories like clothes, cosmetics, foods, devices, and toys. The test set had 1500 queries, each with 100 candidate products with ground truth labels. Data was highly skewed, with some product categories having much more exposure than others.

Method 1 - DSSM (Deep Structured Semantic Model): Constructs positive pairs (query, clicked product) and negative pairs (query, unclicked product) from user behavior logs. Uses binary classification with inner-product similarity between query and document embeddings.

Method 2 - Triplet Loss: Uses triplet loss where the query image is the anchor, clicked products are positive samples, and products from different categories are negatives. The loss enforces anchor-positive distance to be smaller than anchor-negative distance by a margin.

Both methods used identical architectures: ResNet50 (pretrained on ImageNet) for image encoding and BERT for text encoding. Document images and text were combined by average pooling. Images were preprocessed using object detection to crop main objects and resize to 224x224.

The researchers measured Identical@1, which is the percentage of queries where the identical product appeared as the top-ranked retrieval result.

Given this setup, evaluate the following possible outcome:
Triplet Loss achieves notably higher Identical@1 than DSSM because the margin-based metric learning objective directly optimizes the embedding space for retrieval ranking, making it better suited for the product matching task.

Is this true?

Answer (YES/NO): NO